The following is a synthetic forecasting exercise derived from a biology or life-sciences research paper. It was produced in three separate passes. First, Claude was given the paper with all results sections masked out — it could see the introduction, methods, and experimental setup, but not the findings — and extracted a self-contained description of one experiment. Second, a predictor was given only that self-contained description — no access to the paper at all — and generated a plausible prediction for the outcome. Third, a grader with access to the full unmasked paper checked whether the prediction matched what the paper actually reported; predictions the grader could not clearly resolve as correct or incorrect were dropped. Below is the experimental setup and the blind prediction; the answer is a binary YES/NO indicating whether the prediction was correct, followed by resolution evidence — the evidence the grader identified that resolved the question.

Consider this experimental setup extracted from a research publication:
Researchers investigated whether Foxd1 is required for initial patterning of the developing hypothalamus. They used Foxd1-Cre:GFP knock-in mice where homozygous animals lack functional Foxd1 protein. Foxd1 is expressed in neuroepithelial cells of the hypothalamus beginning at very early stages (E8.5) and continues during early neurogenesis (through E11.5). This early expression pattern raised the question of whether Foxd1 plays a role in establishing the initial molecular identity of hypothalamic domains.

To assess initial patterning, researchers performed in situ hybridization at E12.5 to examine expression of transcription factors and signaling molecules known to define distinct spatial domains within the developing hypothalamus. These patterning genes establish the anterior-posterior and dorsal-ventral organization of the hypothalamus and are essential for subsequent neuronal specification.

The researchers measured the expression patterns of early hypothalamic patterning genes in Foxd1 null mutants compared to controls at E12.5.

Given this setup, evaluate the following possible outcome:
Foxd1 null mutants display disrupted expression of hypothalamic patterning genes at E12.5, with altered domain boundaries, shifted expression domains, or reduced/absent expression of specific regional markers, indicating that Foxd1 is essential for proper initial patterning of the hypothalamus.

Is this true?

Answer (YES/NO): NO